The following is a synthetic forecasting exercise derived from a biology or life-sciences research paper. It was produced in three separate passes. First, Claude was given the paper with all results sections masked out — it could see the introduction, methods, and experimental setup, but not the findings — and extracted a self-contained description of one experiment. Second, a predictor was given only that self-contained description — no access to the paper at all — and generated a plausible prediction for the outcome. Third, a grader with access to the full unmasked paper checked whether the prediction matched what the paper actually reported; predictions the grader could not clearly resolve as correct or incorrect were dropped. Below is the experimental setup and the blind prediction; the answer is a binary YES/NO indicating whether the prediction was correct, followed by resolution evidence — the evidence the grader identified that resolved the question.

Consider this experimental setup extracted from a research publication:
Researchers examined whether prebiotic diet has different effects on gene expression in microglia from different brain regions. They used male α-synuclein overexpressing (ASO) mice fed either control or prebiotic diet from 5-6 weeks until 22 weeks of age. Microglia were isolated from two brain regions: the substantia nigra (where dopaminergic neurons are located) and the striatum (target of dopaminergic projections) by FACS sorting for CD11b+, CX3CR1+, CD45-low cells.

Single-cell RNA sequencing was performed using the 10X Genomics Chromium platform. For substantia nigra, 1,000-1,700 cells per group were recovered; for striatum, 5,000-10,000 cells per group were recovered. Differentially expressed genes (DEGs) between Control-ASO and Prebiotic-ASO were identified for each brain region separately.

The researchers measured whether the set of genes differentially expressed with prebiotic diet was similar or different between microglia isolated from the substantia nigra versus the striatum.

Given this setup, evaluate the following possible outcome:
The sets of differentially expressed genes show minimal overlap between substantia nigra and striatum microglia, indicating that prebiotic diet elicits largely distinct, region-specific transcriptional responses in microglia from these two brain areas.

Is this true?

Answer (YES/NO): NO